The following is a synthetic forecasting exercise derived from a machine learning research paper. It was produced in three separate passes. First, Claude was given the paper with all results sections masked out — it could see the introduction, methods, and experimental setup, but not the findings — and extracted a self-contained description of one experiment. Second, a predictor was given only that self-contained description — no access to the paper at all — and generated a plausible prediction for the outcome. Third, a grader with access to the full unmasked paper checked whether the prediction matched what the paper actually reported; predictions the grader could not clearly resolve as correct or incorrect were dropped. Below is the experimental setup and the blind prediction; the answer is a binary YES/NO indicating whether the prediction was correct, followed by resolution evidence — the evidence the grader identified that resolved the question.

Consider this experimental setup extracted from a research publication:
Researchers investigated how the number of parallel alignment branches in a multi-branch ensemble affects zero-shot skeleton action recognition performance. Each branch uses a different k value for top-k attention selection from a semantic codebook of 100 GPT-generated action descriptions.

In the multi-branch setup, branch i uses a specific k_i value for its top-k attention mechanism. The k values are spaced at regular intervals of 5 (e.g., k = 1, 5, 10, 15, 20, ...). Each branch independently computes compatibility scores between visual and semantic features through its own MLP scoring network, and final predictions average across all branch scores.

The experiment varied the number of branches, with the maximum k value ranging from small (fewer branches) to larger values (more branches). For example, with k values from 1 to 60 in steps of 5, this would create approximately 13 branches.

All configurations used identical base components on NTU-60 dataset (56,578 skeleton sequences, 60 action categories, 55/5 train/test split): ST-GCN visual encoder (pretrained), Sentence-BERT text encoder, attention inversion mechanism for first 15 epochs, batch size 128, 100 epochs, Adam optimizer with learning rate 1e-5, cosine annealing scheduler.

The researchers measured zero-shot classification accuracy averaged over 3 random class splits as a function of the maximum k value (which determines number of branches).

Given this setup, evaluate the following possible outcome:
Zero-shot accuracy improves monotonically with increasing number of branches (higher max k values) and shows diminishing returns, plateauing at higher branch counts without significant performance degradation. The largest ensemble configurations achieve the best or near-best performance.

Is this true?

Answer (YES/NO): NO